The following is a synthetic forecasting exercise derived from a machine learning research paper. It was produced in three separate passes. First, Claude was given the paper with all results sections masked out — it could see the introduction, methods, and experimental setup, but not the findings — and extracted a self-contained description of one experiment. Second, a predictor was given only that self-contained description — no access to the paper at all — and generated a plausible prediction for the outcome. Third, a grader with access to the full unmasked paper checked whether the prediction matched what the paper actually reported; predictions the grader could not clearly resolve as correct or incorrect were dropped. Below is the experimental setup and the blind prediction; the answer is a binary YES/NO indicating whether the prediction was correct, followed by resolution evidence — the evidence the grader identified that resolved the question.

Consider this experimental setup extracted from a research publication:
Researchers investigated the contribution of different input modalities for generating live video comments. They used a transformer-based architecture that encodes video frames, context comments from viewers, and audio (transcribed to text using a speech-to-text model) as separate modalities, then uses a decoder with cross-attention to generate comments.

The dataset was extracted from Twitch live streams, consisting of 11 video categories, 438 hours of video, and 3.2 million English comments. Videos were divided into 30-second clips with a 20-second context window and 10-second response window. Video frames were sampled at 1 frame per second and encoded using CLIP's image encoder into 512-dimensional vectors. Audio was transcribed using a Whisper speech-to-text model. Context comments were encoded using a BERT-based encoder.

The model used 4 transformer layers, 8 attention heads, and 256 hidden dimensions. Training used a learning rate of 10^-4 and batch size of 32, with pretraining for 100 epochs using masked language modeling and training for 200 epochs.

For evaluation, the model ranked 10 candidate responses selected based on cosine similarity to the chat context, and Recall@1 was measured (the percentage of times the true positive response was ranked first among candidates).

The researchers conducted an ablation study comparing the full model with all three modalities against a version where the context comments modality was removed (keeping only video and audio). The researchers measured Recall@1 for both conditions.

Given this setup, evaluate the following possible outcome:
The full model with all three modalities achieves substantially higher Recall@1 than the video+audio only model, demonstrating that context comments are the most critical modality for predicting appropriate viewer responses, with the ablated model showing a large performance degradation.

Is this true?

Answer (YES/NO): YES